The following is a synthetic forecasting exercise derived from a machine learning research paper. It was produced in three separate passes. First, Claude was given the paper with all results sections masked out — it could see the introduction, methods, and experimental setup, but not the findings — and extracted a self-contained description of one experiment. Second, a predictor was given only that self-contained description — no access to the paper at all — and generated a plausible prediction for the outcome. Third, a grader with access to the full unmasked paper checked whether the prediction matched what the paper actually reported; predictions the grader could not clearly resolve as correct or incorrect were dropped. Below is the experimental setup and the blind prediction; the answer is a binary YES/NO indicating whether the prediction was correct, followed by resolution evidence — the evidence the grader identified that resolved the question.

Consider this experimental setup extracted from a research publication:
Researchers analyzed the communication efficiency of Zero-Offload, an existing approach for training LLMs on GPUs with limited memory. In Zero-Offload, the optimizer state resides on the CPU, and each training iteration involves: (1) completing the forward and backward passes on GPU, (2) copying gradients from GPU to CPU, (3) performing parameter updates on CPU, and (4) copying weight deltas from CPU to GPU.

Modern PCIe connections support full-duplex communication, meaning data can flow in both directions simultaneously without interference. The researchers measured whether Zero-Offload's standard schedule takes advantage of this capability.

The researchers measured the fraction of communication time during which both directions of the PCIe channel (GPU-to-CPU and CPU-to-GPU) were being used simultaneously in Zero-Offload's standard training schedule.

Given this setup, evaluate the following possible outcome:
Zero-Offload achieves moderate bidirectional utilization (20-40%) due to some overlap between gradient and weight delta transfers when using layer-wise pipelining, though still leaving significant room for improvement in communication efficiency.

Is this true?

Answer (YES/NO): NO